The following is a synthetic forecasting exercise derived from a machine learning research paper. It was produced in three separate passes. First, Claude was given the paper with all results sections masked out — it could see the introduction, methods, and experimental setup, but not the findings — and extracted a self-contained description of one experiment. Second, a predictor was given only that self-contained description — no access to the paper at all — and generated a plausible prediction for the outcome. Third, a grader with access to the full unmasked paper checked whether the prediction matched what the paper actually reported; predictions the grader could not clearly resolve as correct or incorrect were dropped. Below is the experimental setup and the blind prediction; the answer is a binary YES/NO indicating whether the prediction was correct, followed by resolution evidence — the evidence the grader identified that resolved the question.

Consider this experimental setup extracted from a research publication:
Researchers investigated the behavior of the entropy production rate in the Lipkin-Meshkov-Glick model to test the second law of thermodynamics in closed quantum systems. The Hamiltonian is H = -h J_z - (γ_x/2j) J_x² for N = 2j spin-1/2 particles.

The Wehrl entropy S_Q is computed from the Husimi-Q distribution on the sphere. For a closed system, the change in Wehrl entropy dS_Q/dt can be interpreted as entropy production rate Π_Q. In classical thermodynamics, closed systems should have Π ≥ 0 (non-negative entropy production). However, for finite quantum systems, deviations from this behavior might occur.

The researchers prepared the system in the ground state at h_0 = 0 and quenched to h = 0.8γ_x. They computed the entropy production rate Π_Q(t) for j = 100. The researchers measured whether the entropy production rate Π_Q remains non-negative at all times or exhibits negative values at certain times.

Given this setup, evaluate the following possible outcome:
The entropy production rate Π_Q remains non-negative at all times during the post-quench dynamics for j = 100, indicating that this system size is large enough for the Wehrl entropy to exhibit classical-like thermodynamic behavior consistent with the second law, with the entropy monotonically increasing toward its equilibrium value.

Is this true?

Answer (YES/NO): NO